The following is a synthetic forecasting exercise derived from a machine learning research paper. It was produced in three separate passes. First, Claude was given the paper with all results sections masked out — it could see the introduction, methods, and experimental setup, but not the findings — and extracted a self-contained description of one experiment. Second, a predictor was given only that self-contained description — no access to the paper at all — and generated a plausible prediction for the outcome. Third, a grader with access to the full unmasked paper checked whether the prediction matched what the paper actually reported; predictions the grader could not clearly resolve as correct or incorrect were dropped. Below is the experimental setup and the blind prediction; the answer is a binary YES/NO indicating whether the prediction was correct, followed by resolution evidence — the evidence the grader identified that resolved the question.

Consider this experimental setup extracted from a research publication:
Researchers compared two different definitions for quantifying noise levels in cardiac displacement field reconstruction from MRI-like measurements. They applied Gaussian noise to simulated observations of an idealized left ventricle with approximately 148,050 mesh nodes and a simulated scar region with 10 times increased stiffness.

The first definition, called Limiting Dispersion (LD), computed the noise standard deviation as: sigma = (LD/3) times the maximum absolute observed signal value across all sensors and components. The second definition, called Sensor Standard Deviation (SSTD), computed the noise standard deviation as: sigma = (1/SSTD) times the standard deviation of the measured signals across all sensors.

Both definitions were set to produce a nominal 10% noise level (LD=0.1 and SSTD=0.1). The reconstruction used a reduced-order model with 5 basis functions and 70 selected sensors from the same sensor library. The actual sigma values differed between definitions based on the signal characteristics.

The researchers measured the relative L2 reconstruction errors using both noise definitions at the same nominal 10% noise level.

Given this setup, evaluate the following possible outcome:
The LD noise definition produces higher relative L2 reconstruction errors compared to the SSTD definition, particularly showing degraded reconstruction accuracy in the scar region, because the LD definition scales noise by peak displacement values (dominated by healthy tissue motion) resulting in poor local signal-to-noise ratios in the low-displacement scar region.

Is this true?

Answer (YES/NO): NO